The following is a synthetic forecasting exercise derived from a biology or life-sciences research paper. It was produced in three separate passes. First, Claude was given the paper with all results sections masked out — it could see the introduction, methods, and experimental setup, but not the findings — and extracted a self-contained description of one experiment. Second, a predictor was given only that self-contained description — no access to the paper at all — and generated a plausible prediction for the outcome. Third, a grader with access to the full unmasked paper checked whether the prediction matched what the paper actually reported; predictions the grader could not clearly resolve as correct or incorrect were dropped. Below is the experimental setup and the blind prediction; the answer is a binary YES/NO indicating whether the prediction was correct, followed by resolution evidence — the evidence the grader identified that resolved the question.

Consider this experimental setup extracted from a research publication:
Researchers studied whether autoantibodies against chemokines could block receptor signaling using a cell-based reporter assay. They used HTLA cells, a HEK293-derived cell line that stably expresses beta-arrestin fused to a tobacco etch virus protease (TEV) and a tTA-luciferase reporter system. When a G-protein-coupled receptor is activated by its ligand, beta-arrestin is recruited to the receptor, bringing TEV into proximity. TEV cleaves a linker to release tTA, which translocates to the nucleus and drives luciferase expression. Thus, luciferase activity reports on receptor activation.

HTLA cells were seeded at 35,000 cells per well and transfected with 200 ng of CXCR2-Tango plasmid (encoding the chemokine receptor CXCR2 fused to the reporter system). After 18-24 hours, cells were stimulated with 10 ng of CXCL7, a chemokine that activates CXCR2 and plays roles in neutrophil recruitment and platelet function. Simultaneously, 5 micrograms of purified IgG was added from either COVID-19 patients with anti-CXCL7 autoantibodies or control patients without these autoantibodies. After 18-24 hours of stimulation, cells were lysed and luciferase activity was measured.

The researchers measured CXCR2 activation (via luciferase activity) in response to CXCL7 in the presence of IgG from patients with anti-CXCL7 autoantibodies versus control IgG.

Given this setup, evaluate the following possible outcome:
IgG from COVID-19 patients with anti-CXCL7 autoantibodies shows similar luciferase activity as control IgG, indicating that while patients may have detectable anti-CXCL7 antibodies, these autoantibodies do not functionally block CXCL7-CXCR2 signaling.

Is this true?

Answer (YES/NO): NO